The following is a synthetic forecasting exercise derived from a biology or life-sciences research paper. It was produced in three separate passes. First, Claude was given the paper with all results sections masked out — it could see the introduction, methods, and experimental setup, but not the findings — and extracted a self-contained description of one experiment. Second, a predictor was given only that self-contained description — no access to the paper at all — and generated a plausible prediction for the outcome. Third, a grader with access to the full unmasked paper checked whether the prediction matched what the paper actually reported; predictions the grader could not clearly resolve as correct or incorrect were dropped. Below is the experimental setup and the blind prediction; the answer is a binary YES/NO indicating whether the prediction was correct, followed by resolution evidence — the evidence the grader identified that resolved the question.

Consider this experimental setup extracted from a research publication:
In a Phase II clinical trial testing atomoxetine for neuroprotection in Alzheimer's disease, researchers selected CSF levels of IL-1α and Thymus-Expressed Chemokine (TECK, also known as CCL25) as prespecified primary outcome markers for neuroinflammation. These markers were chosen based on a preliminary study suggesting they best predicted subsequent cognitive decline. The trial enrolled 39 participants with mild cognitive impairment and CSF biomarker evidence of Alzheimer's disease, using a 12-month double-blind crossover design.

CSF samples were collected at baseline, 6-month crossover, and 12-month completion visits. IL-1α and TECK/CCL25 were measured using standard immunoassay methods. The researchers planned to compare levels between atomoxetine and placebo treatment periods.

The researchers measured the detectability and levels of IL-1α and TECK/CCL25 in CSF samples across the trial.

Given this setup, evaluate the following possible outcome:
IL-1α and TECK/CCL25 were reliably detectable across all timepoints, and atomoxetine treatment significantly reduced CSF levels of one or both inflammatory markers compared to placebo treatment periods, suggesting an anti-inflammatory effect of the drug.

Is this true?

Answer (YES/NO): NO